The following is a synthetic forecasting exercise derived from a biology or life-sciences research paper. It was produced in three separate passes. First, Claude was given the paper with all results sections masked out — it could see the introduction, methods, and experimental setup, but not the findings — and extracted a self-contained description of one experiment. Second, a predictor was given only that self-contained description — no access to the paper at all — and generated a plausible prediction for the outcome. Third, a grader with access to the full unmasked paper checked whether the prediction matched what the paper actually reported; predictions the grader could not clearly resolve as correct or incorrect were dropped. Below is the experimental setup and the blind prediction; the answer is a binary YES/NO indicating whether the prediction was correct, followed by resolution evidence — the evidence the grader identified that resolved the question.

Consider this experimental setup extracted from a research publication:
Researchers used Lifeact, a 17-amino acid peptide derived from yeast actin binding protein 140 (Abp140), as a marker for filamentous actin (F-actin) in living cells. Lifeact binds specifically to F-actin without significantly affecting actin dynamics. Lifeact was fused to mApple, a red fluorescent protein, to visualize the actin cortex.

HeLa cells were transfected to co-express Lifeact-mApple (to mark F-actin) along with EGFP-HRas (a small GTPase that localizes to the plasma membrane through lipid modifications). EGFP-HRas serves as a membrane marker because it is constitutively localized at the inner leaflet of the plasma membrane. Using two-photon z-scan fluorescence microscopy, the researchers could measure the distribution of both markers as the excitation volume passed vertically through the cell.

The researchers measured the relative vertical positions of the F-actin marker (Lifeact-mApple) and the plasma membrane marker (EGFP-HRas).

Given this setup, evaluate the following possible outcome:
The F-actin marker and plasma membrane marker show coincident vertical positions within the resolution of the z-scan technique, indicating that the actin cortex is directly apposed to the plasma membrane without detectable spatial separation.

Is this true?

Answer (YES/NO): NO